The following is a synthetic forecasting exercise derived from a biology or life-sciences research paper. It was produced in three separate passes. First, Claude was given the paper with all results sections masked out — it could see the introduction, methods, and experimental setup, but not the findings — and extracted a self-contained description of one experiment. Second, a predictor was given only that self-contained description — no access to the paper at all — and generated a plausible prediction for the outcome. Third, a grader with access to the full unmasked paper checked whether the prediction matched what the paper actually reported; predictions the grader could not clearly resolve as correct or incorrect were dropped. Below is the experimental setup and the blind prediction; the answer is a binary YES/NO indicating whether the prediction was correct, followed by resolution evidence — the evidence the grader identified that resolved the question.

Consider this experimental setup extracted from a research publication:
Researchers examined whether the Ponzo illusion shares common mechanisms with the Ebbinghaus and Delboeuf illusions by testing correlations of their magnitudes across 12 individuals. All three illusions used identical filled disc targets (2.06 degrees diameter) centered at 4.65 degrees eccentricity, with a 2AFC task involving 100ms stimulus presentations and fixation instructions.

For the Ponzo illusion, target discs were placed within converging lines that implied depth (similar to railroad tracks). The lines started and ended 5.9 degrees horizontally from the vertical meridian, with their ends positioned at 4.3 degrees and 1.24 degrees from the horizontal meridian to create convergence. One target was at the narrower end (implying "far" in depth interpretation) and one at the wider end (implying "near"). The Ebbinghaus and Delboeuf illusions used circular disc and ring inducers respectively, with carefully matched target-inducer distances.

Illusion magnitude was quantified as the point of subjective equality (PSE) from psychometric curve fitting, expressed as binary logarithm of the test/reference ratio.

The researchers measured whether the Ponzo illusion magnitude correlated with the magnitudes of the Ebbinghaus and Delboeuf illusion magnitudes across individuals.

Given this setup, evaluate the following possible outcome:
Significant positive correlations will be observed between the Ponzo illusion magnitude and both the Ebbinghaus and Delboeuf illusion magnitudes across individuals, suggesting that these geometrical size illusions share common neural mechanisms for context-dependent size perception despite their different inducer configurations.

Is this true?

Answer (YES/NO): YES